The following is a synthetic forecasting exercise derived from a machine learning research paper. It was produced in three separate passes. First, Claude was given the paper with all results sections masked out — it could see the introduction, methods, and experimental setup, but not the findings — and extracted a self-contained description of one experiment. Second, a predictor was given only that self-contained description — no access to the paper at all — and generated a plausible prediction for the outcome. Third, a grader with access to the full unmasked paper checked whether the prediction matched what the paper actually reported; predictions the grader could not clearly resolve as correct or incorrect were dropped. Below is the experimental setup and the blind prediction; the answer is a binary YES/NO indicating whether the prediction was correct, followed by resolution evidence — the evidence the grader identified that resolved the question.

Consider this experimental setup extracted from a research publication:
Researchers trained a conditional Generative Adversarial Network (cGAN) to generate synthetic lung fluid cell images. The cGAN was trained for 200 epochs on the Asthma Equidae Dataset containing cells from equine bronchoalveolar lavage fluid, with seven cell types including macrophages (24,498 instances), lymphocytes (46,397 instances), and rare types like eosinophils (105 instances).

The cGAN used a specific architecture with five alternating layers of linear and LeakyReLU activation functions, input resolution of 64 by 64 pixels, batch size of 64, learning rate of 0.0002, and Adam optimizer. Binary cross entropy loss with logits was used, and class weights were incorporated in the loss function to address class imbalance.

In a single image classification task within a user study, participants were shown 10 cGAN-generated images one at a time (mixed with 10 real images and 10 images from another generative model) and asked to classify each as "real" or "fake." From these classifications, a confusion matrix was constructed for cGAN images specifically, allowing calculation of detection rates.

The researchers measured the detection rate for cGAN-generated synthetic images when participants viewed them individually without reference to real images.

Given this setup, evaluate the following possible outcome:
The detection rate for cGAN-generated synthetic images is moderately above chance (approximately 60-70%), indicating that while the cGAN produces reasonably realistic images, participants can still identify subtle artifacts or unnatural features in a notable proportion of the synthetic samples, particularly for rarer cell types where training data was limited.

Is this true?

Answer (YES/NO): NO